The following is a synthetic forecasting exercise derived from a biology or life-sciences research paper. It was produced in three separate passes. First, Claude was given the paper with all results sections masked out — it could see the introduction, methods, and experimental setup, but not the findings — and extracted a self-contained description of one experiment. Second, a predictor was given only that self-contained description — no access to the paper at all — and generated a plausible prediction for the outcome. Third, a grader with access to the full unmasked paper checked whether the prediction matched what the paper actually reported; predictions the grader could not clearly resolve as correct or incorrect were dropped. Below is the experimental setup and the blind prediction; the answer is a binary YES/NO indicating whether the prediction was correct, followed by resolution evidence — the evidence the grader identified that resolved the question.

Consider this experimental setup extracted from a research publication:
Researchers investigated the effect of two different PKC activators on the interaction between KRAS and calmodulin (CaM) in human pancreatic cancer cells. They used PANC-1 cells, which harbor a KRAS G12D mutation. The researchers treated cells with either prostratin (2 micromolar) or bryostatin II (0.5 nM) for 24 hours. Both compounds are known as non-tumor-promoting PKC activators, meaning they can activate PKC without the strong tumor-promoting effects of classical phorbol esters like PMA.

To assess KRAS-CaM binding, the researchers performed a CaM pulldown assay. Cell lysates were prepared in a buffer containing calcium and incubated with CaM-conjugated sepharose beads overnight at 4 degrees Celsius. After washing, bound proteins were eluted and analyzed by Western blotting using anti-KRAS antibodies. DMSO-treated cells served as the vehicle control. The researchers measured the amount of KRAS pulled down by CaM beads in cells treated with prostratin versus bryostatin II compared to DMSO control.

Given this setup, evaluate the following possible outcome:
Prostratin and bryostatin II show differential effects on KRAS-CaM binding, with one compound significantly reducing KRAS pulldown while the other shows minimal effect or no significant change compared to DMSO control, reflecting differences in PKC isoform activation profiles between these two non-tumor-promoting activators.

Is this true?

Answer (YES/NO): YES